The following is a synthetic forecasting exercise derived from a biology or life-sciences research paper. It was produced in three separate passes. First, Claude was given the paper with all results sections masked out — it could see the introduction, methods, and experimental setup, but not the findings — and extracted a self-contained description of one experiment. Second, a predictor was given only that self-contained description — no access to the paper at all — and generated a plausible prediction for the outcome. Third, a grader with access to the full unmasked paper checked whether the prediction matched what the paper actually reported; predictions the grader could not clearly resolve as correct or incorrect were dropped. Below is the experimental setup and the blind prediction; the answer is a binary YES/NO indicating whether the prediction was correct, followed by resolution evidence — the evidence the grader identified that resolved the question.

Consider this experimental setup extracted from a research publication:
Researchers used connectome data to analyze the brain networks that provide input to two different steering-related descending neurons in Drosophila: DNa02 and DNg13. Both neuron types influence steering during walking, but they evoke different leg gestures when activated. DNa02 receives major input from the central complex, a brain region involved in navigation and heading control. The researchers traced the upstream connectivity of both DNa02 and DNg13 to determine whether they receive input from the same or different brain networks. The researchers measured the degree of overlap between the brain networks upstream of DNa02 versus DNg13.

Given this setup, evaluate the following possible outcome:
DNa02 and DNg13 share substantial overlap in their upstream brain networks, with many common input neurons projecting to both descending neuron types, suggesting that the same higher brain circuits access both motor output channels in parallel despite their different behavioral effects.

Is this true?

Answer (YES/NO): NO